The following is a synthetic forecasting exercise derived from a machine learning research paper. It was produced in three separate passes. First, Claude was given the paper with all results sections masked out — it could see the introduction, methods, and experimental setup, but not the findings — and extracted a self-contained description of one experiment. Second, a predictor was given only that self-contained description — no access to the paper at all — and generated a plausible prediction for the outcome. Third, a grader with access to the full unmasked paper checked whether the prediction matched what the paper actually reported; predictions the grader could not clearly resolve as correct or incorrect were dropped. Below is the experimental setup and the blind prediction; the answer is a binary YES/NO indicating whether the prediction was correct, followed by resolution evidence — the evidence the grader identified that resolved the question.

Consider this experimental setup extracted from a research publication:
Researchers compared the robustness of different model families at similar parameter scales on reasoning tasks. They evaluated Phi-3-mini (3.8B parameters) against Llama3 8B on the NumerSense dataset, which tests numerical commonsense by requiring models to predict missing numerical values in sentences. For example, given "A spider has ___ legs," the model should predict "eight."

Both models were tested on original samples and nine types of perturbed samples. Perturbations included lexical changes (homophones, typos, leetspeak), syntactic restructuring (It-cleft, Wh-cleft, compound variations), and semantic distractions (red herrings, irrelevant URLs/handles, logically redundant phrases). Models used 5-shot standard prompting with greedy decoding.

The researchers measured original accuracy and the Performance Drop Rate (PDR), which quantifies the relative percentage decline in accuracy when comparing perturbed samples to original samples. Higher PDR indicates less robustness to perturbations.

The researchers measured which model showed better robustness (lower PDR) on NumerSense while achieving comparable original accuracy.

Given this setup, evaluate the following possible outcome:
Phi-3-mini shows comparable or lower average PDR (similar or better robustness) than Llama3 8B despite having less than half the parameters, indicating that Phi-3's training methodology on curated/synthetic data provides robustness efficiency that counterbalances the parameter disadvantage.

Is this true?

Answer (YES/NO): NO